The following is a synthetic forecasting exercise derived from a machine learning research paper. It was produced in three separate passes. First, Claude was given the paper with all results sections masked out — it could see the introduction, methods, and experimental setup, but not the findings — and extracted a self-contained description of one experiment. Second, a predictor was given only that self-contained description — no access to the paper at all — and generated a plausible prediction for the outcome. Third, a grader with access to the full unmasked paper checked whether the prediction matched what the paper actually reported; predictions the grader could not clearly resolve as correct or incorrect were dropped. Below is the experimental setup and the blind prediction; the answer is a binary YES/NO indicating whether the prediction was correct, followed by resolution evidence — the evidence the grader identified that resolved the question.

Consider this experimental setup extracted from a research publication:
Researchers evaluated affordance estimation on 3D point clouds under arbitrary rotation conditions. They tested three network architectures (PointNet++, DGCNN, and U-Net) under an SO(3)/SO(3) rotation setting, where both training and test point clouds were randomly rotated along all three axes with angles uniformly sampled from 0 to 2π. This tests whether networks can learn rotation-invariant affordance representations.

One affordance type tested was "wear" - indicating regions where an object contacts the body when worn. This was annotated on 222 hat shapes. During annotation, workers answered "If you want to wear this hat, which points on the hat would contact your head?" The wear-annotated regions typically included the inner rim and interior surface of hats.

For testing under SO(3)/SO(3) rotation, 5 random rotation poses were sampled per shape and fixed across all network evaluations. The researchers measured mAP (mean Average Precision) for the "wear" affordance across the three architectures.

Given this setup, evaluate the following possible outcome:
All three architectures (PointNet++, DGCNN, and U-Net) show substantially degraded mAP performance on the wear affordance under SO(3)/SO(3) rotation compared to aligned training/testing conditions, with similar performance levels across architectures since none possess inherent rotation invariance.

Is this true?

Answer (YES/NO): NO